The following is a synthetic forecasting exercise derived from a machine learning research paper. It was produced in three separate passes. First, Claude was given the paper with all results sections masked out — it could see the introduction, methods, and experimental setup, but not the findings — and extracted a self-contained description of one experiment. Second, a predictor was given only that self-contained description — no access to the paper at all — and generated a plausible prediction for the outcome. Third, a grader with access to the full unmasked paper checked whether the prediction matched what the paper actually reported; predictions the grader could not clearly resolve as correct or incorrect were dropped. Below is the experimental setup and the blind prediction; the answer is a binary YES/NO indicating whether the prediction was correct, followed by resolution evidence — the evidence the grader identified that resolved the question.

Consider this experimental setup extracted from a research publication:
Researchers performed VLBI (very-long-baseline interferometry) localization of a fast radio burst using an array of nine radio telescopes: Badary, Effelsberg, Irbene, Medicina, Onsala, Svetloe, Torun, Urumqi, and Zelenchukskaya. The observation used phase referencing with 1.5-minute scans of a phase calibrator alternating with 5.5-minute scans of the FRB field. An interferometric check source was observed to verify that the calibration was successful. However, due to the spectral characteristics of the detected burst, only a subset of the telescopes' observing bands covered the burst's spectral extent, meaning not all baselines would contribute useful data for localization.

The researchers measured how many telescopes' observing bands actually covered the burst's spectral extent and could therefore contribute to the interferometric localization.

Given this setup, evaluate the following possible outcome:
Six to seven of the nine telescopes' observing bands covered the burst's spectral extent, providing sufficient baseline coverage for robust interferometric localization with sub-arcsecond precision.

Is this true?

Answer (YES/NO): NO